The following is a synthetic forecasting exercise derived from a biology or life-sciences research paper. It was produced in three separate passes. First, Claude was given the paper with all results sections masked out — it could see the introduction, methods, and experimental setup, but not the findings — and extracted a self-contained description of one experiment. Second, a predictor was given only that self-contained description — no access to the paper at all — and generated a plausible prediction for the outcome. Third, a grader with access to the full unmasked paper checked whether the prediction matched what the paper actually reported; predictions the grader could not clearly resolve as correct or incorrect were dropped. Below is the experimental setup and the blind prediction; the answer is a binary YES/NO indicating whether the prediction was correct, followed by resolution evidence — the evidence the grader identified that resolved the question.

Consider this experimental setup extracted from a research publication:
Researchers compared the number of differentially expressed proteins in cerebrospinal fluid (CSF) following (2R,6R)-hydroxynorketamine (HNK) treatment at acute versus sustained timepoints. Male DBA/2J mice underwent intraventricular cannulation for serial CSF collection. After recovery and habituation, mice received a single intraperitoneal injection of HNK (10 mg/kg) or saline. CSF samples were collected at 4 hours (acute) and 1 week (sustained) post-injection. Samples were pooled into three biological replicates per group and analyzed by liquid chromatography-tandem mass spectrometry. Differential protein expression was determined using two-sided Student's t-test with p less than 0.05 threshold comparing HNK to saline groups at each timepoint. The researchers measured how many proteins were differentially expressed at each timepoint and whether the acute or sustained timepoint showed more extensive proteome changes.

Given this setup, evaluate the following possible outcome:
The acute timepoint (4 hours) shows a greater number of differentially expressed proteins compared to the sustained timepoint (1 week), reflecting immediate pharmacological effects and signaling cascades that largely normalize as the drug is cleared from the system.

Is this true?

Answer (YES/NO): NO